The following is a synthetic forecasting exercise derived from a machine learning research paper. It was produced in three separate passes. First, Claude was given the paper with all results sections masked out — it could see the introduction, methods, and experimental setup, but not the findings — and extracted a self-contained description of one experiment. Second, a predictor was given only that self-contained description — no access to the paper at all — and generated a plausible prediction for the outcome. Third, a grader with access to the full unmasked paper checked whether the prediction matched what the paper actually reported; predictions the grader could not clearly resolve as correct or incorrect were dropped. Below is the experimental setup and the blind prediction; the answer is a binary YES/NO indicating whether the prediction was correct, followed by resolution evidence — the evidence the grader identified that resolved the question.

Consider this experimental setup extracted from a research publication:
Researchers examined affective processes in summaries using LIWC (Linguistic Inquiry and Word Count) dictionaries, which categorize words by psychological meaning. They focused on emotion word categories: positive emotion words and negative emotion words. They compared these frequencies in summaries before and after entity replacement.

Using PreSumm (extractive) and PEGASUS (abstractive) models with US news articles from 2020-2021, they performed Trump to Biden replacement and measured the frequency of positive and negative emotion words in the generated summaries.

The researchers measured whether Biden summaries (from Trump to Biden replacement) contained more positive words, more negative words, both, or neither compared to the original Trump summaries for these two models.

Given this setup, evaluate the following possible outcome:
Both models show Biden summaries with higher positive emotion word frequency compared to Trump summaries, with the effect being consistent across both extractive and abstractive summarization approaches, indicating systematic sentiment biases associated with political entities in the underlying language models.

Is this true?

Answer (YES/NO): NO